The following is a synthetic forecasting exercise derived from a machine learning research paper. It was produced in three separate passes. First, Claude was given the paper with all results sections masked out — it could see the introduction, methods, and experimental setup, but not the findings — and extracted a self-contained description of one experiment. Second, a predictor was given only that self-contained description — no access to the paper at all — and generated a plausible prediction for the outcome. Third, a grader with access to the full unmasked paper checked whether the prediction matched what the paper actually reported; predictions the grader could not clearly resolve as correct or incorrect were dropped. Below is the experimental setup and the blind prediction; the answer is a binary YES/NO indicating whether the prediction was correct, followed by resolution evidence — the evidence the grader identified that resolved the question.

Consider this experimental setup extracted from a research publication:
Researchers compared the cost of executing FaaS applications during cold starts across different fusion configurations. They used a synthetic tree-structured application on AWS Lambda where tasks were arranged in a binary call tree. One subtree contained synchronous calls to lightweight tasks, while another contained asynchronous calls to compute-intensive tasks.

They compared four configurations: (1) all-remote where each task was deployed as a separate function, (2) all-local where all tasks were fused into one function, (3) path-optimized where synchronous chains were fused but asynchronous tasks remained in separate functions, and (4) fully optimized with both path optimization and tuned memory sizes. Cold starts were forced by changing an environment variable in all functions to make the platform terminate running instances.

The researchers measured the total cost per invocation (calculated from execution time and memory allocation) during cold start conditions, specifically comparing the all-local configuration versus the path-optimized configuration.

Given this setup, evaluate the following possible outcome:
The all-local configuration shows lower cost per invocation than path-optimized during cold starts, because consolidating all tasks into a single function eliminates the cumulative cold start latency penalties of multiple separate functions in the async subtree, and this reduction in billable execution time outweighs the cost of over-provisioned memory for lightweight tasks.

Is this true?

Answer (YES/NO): YES